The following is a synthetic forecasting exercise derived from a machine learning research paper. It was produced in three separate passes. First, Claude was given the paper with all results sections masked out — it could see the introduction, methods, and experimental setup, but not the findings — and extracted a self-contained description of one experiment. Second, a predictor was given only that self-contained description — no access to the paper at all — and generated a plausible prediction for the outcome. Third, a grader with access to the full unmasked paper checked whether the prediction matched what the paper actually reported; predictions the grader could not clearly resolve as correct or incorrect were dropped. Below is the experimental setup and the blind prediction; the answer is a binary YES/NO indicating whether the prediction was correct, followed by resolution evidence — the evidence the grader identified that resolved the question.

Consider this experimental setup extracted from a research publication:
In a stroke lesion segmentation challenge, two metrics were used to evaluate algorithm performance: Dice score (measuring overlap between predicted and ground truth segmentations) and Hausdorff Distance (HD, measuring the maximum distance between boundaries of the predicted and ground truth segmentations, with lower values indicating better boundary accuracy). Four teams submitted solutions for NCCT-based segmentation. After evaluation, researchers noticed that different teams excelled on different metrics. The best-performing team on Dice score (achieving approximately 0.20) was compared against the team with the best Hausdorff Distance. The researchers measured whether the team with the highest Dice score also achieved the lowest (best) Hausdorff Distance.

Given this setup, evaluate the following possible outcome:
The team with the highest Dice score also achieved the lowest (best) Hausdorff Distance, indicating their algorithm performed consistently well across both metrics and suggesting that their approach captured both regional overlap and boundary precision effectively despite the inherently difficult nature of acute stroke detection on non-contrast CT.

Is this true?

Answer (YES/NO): NO